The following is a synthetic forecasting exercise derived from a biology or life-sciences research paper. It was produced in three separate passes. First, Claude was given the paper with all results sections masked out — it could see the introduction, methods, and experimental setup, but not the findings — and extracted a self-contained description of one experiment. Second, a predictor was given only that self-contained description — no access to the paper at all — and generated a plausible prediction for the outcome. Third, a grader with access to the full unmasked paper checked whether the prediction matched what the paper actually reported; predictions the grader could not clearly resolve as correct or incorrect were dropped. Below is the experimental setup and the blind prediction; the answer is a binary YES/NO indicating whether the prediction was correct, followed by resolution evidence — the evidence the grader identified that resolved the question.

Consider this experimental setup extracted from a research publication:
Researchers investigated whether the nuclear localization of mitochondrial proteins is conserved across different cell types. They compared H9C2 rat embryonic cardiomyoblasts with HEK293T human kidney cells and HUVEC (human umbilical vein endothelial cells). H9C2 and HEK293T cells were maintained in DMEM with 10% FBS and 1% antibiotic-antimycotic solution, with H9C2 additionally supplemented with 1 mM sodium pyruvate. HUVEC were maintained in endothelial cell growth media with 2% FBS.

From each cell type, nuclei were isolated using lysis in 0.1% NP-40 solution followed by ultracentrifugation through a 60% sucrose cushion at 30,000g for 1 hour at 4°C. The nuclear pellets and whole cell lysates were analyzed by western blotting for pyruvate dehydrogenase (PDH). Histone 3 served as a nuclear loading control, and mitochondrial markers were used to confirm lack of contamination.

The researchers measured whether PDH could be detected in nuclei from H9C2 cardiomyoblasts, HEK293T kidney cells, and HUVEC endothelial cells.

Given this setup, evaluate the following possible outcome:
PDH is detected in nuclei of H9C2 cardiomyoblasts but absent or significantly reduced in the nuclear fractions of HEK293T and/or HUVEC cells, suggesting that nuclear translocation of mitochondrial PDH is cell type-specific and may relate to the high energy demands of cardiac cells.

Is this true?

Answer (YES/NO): NO